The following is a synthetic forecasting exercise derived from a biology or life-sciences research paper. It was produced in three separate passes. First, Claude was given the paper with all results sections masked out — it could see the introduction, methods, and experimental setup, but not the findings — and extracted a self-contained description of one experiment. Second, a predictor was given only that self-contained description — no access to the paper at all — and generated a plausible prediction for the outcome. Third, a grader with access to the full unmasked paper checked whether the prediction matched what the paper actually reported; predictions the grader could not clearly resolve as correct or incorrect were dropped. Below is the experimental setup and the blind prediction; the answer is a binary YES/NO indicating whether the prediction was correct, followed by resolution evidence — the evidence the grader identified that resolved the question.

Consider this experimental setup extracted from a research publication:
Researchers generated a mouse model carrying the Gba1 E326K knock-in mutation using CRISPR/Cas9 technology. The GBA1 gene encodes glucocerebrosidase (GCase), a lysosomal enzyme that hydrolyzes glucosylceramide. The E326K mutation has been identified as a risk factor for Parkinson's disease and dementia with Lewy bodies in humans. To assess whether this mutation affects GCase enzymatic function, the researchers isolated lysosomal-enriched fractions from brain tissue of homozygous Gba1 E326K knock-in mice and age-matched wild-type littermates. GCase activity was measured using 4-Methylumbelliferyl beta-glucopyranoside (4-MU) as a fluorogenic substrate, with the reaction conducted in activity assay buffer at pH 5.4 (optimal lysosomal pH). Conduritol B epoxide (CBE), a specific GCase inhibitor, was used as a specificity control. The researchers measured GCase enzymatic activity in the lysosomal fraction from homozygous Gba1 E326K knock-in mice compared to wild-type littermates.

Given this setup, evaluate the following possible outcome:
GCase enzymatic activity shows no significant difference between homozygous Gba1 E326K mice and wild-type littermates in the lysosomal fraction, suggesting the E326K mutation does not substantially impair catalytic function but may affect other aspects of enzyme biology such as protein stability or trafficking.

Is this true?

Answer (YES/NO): NO